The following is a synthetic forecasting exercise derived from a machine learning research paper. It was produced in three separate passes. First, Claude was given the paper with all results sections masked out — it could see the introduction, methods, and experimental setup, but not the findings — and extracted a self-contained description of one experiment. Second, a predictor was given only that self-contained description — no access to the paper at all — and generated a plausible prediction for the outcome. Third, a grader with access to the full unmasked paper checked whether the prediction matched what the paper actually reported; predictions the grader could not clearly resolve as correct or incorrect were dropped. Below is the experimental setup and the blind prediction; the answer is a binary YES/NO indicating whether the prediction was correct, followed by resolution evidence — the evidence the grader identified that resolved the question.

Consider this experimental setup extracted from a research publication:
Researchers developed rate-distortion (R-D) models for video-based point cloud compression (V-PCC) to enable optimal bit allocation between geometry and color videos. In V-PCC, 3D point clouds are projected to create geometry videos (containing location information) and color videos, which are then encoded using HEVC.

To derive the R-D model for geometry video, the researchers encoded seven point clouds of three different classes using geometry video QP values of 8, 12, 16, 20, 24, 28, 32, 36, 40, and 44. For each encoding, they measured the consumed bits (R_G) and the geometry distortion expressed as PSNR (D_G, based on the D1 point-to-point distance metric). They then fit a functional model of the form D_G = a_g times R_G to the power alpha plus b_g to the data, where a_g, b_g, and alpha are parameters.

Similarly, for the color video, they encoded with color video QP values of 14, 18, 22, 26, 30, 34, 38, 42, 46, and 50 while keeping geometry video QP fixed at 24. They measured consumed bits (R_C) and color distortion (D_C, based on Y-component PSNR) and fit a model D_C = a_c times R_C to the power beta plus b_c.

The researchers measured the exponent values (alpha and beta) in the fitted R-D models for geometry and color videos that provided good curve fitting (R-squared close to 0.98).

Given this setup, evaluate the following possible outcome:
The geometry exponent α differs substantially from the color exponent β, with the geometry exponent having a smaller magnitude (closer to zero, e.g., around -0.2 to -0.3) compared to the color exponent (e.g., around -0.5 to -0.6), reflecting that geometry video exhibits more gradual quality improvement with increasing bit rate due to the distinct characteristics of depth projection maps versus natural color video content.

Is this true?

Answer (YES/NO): NO